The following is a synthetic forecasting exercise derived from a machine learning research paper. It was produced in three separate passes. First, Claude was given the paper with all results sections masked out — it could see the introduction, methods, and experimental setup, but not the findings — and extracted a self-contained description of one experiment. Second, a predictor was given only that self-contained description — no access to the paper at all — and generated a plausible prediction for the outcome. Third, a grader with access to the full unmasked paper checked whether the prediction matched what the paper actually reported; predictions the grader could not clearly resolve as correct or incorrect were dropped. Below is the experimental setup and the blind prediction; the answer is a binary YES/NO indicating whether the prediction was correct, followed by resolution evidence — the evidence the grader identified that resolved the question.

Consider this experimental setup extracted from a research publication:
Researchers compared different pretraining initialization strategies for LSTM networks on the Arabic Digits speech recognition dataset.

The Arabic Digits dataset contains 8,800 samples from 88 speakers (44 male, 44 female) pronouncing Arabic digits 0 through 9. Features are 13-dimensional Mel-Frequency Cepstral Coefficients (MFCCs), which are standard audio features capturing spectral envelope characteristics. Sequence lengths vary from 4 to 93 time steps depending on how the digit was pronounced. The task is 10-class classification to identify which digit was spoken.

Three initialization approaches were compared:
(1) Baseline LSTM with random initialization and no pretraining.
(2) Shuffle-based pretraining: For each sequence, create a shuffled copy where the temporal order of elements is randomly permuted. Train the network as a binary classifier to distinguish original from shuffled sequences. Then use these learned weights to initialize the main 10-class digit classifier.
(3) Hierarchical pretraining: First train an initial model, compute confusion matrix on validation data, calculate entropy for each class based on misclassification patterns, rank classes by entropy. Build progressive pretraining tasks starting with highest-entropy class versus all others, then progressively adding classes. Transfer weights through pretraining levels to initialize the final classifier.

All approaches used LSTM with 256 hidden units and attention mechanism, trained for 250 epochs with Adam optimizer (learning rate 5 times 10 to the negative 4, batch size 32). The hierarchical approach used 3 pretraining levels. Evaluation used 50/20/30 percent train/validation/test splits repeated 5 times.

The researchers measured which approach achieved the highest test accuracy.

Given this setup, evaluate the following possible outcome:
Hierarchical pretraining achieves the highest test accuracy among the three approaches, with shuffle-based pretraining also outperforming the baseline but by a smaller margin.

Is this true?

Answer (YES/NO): NO